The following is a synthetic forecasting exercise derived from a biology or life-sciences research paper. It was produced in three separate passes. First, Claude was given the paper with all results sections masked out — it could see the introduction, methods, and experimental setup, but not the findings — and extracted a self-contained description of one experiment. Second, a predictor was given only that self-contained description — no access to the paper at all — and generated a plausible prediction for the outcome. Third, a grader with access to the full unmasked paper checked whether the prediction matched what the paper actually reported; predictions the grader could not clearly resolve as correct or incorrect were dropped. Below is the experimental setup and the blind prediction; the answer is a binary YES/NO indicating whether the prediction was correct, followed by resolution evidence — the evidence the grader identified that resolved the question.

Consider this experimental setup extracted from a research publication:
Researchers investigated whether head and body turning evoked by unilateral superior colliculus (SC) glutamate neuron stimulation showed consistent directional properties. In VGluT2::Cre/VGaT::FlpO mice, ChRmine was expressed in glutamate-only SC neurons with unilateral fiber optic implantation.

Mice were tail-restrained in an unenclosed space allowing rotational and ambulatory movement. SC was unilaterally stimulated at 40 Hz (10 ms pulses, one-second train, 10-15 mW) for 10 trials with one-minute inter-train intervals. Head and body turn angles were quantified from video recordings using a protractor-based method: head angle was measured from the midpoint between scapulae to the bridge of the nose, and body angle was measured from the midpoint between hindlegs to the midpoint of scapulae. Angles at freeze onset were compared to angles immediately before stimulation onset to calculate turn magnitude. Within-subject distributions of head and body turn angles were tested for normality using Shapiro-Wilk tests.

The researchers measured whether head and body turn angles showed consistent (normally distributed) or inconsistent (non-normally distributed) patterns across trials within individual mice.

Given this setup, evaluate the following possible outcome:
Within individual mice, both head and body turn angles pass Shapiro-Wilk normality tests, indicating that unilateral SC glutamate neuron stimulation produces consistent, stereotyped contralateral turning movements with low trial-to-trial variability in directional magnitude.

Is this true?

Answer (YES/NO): NO